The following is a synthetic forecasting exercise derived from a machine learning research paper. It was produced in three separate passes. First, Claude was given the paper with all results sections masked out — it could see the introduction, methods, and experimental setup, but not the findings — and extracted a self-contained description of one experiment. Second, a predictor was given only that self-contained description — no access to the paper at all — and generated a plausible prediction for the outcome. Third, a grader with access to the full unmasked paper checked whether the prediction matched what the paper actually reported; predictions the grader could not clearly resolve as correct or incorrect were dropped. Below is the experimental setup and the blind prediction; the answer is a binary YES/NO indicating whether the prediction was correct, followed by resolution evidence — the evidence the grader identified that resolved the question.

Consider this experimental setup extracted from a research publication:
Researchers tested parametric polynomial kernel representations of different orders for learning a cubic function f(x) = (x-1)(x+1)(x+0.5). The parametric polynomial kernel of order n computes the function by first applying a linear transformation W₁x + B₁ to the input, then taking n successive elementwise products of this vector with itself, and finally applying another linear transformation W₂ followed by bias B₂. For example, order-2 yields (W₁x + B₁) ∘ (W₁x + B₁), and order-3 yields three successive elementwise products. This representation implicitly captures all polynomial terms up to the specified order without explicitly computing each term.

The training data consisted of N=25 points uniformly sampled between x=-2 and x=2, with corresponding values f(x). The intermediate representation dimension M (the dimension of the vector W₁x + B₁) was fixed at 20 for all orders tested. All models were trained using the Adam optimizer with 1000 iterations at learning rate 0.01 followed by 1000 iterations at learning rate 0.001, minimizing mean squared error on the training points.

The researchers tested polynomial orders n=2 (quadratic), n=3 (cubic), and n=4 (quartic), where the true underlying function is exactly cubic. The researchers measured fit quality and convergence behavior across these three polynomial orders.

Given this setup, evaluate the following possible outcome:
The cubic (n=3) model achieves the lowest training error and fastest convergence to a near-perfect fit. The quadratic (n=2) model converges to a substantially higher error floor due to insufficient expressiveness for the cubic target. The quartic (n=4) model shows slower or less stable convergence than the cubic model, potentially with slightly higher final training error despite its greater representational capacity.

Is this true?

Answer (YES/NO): NO